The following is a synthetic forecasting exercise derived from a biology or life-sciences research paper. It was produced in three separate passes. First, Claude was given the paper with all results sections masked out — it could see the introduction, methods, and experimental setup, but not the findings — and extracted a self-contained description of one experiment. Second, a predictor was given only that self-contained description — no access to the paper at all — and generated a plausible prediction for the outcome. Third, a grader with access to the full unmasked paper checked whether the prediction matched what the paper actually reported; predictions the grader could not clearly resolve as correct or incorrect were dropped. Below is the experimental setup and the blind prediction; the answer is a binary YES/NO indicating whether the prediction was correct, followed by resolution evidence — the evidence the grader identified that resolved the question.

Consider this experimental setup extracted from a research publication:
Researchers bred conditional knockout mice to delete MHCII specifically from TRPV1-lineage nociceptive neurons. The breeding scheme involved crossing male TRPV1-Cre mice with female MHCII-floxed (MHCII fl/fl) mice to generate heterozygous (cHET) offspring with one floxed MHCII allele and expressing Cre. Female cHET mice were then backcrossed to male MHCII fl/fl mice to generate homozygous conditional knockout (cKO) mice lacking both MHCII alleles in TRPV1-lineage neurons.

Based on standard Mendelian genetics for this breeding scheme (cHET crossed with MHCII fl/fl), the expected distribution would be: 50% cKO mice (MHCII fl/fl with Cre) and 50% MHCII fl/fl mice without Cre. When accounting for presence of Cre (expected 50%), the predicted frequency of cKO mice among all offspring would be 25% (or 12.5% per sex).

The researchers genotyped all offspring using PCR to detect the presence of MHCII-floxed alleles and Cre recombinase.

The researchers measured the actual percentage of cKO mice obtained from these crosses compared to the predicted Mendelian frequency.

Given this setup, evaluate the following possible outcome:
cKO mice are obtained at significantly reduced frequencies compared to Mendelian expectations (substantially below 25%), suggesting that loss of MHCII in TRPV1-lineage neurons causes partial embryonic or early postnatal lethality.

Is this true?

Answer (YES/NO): YES